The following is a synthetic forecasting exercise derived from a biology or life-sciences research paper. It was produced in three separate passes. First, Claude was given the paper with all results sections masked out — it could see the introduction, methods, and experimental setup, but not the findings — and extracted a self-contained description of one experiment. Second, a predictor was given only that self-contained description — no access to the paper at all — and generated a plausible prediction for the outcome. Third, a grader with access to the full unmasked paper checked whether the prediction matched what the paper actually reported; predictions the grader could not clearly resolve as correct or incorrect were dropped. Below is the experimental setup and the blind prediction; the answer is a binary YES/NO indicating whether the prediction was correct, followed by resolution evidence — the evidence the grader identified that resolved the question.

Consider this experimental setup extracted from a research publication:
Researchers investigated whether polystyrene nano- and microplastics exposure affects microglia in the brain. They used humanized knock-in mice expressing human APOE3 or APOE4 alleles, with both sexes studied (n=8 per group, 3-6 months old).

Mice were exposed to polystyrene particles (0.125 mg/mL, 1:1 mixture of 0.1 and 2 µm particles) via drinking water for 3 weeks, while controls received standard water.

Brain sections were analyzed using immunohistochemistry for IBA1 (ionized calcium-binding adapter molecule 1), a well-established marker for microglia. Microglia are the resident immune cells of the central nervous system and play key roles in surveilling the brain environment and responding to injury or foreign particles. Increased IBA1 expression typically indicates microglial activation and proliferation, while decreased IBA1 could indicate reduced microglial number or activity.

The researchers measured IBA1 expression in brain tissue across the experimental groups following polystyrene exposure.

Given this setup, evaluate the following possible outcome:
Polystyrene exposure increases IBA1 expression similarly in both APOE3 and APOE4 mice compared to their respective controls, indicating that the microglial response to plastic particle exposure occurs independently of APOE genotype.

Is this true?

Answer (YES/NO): NO